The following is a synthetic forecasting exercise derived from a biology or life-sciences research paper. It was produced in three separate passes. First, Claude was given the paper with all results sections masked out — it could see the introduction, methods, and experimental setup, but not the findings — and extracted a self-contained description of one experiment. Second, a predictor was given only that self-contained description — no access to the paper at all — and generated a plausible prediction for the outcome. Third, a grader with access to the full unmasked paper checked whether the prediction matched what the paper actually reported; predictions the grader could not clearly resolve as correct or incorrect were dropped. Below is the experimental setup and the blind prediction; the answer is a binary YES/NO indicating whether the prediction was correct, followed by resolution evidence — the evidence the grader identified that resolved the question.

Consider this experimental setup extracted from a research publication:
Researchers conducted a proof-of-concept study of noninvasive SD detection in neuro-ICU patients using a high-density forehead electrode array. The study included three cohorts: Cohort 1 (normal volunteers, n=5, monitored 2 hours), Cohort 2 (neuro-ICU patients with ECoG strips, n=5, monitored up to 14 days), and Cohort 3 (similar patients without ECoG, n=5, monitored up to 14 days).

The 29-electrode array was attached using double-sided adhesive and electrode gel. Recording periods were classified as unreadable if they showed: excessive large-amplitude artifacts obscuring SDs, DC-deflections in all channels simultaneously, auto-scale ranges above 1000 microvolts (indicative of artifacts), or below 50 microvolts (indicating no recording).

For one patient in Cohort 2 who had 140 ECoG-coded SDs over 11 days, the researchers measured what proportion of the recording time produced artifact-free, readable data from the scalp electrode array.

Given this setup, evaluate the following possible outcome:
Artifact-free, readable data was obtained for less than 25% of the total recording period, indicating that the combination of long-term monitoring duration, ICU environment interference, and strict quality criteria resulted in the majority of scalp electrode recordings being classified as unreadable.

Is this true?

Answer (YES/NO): YES